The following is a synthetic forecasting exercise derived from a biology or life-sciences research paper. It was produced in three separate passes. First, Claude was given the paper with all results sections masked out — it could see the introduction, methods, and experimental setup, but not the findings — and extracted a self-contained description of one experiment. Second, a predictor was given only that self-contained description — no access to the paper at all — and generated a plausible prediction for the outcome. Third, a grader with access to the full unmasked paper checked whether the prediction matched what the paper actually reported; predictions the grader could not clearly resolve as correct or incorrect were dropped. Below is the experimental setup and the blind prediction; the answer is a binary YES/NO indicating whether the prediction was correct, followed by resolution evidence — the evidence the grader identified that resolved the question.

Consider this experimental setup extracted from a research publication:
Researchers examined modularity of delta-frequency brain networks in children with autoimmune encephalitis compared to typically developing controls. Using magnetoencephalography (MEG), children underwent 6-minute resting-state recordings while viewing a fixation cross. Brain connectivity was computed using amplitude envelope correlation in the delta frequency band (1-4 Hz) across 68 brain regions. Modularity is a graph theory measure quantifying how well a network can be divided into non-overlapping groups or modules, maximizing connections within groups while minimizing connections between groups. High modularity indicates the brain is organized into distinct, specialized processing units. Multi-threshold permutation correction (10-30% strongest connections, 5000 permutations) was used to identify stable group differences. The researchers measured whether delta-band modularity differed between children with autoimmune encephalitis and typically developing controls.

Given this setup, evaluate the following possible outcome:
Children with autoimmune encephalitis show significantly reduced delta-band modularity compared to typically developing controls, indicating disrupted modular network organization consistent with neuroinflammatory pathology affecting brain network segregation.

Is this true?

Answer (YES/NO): NO